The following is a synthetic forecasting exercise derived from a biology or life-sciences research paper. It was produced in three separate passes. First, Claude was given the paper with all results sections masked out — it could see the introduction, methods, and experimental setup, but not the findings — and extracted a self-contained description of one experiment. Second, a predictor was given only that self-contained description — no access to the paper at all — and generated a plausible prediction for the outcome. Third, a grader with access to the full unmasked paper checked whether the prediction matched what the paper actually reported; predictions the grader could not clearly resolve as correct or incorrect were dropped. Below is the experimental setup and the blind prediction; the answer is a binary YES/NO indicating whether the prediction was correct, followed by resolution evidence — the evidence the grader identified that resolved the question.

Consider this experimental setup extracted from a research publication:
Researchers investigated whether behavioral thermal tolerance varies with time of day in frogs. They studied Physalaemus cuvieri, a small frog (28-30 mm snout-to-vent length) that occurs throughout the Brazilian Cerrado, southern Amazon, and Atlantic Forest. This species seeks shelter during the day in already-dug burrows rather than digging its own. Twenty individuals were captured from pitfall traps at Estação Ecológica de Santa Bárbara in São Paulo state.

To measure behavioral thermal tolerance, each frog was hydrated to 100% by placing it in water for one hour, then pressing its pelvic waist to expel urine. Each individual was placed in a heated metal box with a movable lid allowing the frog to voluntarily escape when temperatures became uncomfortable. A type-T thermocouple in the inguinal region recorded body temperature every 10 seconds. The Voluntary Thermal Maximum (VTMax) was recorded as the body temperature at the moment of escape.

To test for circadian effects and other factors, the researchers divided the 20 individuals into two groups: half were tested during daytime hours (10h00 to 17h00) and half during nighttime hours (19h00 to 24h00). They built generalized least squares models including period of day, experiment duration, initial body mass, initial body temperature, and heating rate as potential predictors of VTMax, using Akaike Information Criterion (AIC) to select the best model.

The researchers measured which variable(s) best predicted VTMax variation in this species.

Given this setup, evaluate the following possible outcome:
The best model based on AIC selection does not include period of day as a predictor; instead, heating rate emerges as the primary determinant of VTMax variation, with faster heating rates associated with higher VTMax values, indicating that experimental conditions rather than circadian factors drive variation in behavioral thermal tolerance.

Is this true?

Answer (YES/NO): NO